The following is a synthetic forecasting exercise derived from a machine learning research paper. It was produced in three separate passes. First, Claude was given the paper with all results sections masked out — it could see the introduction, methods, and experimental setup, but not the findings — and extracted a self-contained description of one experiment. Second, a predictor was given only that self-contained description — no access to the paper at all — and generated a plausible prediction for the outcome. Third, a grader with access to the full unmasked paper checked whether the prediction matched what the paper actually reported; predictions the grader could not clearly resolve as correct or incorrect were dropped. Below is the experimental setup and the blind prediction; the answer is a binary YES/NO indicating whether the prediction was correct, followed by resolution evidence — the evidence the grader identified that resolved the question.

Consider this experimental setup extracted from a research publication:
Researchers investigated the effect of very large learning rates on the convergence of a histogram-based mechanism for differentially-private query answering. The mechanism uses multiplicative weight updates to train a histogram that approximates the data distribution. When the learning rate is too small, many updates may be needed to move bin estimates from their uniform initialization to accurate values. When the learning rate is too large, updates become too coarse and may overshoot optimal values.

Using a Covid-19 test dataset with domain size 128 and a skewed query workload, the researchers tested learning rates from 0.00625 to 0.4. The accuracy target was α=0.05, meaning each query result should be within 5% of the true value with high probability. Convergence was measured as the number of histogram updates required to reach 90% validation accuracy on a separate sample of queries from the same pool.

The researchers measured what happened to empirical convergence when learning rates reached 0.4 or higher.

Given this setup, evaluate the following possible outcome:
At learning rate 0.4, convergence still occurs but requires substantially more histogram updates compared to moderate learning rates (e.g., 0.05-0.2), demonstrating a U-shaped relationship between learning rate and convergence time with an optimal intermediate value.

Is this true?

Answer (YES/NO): NO